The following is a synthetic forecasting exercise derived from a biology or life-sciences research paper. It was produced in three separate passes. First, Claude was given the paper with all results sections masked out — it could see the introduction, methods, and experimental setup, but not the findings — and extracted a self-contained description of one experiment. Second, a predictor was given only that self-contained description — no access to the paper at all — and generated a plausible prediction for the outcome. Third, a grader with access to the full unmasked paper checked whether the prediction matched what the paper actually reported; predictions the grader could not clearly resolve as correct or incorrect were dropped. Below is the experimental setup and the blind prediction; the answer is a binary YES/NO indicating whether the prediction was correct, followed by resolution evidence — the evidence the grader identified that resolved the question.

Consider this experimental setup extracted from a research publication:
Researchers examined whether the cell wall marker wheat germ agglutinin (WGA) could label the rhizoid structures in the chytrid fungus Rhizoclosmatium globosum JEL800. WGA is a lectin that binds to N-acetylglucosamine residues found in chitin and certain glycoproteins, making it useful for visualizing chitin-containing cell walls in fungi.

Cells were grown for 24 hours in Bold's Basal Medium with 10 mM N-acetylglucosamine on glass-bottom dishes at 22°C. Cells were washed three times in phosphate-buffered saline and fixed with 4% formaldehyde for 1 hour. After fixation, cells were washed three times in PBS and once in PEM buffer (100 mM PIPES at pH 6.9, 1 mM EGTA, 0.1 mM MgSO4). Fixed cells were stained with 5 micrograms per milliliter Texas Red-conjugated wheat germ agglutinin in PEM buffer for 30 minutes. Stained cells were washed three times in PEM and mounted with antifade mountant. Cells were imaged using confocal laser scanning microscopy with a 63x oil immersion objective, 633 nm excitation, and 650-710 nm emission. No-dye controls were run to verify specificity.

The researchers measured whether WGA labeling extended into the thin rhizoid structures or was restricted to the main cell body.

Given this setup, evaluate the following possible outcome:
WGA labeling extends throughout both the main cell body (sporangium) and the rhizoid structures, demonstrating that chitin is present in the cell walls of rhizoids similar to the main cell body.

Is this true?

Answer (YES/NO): YES